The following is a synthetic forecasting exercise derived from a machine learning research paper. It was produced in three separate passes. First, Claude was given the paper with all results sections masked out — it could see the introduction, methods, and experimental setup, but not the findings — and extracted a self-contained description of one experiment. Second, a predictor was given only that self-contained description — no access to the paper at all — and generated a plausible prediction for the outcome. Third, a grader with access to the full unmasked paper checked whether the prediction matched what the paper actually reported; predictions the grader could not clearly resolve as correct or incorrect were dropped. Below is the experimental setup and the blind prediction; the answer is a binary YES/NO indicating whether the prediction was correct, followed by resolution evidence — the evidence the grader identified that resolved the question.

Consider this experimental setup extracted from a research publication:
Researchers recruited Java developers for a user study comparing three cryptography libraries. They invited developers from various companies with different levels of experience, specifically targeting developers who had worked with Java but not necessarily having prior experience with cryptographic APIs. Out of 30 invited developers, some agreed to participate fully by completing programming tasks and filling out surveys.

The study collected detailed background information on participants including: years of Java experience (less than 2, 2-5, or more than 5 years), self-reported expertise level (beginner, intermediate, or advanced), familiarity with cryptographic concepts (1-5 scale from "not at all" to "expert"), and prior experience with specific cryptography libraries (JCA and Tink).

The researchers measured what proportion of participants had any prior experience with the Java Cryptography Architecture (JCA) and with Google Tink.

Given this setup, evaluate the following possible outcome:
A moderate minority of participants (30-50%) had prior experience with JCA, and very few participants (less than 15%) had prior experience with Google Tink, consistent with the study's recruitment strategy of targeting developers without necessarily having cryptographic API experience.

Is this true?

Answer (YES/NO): YES